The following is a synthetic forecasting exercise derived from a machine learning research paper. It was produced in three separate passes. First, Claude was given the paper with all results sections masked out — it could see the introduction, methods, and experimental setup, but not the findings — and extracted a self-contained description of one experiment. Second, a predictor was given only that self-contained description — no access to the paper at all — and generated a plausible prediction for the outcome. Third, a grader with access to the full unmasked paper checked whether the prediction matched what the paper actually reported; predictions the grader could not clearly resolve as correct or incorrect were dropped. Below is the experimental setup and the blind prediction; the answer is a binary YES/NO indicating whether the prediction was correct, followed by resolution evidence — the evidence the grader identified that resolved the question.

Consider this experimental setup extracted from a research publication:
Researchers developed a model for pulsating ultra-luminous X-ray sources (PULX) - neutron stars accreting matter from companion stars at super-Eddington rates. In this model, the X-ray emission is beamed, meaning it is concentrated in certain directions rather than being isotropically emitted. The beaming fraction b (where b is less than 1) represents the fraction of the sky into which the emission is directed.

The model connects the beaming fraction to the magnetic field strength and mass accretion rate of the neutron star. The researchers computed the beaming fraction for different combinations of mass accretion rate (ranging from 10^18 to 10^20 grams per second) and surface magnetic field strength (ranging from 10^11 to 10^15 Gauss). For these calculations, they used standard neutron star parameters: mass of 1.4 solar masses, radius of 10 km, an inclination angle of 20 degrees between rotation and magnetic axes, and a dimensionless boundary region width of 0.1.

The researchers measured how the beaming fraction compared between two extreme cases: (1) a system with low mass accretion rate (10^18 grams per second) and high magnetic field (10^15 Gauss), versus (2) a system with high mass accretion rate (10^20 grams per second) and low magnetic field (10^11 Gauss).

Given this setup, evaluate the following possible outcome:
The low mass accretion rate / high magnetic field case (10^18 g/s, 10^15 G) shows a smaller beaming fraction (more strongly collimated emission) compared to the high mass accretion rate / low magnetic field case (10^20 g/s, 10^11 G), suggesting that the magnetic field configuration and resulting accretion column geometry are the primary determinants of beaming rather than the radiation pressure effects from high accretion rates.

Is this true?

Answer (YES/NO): YES